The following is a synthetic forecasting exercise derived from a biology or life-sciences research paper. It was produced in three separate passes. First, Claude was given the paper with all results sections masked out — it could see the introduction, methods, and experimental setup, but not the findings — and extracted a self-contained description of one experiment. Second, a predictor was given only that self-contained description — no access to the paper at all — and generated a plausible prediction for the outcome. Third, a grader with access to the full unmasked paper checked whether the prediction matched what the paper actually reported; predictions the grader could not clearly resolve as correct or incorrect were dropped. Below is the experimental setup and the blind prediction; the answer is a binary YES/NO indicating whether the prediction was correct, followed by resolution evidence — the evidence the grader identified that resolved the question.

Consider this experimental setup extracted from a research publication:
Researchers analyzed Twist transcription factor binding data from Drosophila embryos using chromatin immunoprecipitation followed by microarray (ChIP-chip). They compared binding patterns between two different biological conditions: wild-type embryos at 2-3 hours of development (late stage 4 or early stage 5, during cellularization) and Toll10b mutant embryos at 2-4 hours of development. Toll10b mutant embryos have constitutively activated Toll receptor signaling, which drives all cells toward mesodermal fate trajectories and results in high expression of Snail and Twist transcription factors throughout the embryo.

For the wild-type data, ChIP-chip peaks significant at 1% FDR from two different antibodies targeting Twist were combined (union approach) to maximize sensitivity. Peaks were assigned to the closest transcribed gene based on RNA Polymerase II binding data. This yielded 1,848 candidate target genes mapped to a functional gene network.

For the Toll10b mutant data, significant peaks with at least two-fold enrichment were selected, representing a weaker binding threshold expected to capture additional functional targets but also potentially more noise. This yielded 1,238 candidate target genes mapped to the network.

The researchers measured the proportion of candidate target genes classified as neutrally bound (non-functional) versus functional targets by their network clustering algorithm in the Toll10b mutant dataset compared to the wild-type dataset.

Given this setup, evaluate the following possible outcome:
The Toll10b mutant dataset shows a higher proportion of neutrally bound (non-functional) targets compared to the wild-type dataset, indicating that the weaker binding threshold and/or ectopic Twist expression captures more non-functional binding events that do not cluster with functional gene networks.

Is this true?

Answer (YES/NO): YES